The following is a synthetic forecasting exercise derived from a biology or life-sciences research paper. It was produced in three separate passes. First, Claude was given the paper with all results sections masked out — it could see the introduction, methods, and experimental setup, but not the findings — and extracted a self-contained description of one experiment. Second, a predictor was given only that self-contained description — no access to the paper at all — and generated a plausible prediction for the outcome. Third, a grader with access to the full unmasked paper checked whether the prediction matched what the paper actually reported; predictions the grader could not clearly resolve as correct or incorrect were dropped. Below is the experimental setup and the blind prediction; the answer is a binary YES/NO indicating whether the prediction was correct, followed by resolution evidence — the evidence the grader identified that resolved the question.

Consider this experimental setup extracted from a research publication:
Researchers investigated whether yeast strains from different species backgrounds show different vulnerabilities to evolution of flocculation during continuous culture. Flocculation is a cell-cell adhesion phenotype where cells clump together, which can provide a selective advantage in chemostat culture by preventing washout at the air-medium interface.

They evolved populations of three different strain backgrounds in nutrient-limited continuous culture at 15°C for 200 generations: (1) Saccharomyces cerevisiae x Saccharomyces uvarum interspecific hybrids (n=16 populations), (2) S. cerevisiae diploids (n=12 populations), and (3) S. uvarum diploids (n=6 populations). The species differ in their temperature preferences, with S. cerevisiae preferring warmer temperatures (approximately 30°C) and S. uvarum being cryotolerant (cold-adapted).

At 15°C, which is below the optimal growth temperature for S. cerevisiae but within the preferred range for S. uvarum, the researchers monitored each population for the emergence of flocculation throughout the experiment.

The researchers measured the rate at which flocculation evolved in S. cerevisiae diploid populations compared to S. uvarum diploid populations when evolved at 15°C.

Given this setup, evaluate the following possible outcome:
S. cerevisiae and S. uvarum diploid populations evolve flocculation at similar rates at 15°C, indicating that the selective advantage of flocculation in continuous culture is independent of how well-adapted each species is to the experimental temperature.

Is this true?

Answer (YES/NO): NO